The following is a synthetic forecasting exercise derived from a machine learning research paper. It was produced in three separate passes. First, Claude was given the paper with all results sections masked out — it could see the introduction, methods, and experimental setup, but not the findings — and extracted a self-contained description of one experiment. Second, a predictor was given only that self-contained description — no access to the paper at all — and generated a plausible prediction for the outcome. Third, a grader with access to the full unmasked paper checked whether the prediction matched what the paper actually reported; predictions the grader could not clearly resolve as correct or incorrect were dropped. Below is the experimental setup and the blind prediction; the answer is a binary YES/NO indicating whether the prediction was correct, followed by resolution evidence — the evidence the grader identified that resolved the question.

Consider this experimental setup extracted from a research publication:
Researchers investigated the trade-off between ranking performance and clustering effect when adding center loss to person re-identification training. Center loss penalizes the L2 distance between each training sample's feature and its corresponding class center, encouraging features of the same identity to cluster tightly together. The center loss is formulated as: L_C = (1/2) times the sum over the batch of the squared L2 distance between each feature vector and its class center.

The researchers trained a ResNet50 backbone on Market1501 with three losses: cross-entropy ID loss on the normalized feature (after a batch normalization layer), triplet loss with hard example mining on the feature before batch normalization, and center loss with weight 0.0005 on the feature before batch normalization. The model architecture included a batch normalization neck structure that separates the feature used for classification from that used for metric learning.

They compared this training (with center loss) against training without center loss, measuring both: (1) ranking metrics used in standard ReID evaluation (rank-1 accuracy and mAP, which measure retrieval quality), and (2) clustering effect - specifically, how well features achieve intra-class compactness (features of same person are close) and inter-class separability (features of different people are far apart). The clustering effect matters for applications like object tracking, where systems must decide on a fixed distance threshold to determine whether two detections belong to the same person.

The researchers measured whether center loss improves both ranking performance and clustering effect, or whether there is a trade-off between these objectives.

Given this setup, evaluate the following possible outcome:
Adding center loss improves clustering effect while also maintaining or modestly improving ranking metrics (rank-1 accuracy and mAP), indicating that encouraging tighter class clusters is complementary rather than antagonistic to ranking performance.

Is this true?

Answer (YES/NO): YES